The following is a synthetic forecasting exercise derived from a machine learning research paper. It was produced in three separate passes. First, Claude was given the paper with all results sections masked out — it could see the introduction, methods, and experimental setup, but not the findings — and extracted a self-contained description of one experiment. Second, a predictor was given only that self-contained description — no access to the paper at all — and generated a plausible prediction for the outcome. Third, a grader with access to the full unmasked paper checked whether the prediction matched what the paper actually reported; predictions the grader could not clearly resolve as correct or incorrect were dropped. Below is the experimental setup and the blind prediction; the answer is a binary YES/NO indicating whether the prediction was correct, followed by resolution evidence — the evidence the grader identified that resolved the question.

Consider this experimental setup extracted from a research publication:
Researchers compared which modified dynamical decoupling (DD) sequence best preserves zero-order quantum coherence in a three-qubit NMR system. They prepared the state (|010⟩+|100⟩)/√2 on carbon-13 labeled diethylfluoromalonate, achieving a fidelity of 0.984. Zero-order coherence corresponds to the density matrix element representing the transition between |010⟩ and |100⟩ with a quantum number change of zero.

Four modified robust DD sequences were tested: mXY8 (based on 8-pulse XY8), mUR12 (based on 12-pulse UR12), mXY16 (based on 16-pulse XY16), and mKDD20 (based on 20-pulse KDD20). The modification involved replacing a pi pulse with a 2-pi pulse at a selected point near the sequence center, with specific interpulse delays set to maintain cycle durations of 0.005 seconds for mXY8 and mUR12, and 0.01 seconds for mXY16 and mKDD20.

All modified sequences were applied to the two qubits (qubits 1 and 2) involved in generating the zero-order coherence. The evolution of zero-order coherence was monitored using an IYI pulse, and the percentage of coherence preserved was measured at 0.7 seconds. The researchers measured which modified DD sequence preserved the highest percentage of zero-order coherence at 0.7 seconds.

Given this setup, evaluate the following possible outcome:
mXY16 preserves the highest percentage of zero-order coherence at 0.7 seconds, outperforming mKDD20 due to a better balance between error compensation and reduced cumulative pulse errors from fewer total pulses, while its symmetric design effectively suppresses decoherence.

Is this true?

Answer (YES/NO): NO